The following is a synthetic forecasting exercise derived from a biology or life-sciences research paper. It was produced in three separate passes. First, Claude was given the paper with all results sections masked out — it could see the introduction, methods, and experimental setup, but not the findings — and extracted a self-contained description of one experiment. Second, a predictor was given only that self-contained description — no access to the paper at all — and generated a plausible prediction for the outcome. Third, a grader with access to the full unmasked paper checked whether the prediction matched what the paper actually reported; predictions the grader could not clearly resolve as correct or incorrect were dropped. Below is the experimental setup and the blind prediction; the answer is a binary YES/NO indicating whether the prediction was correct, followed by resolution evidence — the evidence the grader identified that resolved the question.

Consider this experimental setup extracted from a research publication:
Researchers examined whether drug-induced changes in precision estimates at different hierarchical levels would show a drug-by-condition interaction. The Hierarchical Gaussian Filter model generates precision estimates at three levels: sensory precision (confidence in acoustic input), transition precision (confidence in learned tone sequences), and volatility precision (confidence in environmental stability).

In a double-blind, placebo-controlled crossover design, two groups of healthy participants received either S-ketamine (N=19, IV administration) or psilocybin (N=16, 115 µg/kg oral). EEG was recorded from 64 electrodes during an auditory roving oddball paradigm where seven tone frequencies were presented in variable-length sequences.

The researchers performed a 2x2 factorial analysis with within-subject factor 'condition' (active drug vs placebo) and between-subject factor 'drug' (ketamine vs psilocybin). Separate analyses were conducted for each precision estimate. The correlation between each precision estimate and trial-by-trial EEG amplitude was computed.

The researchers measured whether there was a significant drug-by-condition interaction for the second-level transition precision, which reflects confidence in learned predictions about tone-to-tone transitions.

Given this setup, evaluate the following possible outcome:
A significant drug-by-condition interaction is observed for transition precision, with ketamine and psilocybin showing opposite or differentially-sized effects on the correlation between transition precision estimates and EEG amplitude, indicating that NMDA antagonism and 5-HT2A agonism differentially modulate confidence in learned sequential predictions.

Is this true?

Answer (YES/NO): NO